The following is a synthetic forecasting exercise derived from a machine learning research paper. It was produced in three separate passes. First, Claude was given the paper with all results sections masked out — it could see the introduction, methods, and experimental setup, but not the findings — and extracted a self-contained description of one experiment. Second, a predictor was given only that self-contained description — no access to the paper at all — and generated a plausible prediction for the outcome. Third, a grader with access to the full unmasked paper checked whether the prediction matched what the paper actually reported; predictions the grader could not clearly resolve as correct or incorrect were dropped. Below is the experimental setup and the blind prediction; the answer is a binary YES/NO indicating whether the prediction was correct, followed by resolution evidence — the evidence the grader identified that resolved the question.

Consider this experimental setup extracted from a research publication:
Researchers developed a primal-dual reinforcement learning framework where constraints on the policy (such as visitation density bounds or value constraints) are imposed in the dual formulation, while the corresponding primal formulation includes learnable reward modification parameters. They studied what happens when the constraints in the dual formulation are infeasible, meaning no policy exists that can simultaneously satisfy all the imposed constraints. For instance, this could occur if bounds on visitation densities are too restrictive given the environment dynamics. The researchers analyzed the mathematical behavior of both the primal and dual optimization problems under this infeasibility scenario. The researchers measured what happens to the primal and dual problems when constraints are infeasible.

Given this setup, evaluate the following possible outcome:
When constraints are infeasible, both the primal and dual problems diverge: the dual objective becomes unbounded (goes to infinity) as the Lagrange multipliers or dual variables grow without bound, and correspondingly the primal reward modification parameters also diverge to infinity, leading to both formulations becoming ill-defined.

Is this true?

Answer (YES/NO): NO